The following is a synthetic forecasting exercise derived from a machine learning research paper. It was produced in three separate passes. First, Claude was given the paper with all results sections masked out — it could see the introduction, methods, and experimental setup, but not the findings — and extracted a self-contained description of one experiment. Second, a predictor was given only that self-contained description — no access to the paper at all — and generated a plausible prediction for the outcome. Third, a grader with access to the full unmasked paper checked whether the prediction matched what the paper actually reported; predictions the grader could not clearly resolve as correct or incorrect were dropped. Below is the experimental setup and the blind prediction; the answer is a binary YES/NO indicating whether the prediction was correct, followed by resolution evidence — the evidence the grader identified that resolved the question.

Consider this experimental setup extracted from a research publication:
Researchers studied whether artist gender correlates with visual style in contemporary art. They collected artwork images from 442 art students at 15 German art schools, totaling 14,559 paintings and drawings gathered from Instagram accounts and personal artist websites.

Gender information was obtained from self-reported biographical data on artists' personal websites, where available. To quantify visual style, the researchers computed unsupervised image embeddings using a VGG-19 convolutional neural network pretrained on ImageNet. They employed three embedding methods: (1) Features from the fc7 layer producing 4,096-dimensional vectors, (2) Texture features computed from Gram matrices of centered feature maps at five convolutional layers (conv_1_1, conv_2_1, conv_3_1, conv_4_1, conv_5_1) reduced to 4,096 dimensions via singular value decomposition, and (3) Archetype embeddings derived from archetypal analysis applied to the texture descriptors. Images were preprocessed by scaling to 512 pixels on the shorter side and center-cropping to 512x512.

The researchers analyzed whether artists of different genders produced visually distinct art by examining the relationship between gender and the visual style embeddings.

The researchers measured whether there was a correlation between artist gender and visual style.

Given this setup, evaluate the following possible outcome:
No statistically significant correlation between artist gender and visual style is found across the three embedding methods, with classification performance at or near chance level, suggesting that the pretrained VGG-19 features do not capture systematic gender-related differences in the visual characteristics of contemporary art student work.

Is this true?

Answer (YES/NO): NO